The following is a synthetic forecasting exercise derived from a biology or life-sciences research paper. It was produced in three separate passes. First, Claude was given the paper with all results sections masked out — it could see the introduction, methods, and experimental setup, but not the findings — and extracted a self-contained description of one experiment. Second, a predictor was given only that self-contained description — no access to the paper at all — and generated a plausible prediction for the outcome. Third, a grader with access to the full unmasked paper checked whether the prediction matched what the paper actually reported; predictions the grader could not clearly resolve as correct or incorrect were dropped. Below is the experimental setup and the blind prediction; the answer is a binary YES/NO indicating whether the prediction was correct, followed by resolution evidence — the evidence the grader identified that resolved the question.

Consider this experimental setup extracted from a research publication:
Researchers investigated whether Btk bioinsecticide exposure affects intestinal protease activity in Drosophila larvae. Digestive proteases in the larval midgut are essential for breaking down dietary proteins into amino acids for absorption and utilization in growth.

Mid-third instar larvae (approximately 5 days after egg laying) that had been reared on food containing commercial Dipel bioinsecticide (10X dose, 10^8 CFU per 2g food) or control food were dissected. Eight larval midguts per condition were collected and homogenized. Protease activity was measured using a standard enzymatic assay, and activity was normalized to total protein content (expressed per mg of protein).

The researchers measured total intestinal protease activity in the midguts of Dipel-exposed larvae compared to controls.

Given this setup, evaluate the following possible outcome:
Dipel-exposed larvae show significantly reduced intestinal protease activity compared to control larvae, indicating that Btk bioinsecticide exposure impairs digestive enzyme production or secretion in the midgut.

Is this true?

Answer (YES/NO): YES